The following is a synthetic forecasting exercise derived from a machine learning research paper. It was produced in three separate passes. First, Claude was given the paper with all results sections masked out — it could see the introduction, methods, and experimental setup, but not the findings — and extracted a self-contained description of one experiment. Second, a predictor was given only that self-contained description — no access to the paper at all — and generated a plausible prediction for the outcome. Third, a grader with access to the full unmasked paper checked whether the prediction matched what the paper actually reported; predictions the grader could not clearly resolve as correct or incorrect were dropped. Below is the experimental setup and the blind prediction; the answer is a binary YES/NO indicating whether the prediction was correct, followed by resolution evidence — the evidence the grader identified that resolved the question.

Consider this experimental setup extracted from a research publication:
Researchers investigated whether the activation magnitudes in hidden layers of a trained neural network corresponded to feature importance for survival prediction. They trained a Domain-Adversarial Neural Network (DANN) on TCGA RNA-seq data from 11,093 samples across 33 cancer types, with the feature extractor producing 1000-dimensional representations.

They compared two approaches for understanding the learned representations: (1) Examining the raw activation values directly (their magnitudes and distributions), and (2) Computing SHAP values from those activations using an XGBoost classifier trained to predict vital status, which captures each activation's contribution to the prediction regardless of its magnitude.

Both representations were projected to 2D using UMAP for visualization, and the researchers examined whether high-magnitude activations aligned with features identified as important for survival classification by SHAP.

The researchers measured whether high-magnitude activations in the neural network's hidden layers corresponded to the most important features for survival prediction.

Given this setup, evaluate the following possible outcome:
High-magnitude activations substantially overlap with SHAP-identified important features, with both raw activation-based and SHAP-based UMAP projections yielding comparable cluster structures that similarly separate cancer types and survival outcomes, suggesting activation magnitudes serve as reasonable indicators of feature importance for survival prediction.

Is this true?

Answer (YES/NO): NO